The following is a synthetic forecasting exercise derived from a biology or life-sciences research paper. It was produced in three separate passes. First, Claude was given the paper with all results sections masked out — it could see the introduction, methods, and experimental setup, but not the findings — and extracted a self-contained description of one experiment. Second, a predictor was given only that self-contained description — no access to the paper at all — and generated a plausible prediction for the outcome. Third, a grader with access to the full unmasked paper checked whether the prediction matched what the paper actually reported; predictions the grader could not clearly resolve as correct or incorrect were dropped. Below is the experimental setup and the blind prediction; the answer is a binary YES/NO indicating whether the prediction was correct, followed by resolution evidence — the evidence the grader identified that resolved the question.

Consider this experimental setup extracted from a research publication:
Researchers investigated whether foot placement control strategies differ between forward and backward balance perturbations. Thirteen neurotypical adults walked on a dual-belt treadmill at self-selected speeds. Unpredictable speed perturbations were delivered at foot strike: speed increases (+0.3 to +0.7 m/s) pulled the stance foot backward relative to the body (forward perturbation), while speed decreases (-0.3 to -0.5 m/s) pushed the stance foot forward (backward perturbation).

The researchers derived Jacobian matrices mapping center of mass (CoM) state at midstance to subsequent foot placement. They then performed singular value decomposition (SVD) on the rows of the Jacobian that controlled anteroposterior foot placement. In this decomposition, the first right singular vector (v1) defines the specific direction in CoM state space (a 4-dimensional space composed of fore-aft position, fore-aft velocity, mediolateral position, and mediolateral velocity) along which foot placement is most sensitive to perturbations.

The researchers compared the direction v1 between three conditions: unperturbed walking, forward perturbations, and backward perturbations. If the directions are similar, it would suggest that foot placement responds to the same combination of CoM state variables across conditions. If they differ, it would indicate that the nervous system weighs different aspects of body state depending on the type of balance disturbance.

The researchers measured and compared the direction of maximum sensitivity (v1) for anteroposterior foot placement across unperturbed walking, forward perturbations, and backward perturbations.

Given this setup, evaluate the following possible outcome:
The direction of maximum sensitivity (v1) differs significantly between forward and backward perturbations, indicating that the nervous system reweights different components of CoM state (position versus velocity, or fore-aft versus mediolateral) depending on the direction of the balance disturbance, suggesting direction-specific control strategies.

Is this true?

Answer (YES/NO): YES